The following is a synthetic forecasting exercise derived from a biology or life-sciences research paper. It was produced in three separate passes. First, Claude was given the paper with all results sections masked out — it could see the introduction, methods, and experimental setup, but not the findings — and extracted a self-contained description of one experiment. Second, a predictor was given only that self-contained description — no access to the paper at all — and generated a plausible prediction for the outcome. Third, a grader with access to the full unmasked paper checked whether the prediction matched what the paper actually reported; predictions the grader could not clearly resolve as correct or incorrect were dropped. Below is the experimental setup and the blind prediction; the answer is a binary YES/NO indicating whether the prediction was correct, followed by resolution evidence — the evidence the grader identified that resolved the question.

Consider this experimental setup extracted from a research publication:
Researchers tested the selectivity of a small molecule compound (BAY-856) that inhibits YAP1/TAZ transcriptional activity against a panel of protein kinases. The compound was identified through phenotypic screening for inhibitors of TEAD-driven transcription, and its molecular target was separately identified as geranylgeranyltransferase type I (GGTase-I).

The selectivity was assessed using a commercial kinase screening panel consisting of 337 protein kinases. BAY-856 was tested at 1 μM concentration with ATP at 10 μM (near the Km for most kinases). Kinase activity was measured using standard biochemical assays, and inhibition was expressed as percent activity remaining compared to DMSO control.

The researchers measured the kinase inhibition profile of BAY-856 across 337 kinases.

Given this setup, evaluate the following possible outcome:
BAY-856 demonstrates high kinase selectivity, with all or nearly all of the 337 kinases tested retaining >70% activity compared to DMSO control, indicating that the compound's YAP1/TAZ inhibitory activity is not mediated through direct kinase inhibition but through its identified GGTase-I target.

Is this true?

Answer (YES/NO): YES